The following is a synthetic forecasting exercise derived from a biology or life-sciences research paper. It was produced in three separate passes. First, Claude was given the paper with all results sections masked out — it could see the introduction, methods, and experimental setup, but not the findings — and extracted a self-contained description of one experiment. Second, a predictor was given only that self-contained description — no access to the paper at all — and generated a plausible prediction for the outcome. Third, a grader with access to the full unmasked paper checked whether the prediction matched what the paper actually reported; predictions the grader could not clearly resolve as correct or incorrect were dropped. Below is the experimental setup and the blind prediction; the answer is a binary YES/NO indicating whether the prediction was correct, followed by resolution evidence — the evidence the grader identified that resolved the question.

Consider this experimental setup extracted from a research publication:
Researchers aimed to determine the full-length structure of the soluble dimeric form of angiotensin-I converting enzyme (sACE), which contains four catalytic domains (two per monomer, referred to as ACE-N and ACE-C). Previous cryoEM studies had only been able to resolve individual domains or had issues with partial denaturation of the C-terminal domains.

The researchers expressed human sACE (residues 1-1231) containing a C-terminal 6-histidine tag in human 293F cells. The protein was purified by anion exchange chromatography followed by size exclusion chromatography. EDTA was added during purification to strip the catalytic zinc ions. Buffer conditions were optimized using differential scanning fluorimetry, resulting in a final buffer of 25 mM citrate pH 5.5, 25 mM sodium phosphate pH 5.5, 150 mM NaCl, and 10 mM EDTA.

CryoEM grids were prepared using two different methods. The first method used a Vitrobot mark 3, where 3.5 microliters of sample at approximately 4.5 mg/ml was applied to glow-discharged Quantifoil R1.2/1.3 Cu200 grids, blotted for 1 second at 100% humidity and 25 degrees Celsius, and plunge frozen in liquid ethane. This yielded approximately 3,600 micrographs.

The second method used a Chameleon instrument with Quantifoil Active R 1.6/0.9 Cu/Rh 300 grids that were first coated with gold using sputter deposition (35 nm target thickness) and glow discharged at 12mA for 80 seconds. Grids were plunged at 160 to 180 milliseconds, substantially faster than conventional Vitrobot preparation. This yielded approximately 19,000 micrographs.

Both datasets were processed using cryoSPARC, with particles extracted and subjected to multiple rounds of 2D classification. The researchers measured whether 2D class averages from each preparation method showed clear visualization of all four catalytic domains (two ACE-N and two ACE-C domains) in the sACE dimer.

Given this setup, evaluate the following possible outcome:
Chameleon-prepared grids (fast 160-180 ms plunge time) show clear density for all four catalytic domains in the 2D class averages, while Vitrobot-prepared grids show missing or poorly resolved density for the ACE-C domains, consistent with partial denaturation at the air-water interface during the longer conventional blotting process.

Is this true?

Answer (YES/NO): YES